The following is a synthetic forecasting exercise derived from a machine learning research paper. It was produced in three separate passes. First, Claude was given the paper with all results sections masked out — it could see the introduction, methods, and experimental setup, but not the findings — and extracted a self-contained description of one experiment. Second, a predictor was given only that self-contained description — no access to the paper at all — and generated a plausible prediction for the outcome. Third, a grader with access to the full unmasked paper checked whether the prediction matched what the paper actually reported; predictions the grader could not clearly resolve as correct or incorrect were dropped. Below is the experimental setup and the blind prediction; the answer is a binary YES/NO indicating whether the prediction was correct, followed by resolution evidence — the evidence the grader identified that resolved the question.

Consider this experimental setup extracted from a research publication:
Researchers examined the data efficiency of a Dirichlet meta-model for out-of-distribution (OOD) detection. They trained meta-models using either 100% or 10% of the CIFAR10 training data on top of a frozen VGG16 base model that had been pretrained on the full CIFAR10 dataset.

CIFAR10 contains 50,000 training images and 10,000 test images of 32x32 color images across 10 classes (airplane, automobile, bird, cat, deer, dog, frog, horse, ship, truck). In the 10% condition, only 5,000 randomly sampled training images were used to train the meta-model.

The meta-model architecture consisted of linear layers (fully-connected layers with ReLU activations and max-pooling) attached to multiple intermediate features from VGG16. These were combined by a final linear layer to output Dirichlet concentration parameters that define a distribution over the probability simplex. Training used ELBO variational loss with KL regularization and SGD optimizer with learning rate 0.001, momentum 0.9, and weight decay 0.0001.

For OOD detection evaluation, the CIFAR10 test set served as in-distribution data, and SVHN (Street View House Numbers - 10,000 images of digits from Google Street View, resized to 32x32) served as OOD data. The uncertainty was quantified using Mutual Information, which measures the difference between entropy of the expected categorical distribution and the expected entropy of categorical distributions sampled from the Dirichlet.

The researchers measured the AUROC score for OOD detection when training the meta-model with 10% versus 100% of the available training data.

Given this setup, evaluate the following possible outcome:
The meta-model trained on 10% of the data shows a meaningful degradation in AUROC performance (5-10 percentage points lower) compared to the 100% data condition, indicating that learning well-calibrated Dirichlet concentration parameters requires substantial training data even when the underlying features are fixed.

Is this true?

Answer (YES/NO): NO